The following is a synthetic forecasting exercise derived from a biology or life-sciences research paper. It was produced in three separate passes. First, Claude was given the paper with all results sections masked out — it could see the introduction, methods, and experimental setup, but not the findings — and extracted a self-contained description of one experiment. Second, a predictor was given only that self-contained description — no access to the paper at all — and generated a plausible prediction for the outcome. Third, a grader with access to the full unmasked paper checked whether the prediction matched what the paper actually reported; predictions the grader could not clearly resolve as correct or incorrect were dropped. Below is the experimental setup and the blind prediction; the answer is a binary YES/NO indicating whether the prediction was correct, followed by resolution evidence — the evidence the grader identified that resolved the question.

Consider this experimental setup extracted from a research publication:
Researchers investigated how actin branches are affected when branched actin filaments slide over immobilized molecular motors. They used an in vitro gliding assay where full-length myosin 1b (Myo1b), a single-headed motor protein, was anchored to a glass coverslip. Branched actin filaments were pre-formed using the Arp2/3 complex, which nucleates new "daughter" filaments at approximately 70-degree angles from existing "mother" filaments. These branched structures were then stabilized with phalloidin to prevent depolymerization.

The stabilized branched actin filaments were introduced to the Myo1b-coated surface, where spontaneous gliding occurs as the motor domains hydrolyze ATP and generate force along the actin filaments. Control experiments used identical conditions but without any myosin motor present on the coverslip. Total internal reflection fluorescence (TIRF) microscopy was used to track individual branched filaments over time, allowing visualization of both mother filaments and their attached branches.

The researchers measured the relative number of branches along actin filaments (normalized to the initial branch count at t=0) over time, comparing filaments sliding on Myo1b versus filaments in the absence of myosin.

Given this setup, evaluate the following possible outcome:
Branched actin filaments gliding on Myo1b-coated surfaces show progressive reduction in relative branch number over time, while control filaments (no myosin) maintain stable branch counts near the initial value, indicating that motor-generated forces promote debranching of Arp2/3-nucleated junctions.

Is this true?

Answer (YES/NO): YES